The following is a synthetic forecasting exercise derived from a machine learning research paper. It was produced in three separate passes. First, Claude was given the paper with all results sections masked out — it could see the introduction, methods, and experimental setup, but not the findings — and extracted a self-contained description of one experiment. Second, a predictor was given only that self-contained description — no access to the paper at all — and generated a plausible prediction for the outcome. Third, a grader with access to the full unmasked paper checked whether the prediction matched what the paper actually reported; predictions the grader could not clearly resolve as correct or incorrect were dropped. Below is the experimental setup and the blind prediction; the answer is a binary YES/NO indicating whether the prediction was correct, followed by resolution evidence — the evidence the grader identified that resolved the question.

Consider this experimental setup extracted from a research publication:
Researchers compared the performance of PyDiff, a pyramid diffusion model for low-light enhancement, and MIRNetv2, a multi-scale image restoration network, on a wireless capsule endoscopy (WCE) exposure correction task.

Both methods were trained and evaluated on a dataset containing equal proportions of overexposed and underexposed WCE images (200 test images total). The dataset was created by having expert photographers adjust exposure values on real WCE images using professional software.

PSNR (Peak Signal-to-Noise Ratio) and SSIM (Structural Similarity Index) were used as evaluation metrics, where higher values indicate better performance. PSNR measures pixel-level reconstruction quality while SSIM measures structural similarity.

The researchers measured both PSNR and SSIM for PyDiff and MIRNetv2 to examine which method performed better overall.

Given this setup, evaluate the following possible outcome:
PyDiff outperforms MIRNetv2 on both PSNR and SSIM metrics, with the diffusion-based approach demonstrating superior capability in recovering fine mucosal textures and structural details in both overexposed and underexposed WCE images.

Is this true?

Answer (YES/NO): NO